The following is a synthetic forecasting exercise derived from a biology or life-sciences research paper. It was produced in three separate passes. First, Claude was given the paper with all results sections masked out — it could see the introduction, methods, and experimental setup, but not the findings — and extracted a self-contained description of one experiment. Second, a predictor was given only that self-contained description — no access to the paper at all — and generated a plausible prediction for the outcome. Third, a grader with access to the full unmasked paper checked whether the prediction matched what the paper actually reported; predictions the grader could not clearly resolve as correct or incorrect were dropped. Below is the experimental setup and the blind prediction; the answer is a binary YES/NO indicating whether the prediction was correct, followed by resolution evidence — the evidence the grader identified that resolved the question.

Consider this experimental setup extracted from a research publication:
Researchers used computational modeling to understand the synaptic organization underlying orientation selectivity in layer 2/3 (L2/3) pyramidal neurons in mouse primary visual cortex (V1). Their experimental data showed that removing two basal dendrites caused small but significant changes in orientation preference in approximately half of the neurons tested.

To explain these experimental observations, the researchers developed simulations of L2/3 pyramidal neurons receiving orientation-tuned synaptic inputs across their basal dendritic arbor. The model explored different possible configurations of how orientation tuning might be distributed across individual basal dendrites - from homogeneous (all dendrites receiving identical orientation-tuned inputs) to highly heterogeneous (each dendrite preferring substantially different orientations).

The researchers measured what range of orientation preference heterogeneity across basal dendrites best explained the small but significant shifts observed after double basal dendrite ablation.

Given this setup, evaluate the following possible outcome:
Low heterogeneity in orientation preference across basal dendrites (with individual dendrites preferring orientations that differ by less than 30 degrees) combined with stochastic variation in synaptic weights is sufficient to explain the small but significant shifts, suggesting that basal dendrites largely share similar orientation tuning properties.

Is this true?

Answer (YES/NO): NO